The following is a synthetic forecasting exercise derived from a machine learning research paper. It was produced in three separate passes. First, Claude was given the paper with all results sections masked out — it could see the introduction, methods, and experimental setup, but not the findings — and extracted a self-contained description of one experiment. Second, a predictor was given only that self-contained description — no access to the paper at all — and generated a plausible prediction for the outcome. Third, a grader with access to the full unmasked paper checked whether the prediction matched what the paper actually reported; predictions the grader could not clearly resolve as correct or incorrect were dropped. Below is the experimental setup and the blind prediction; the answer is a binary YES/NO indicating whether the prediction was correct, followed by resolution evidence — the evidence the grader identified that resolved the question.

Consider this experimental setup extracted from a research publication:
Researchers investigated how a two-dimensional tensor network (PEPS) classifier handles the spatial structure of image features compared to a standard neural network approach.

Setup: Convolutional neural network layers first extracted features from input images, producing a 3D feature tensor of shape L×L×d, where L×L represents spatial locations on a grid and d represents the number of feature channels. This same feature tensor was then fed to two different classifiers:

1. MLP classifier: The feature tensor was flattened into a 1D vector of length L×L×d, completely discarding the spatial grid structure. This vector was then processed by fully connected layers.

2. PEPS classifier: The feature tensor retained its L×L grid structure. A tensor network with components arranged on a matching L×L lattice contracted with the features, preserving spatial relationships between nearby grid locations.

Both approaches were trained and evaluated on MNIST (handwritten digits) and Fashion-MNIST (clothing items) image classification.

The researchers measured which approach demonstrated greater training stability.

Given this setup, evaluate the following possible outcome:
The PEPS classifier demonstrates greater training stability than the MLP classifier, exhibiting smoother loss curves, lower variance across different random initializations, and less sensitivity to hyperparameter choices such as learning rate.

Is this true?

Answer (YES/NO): YES